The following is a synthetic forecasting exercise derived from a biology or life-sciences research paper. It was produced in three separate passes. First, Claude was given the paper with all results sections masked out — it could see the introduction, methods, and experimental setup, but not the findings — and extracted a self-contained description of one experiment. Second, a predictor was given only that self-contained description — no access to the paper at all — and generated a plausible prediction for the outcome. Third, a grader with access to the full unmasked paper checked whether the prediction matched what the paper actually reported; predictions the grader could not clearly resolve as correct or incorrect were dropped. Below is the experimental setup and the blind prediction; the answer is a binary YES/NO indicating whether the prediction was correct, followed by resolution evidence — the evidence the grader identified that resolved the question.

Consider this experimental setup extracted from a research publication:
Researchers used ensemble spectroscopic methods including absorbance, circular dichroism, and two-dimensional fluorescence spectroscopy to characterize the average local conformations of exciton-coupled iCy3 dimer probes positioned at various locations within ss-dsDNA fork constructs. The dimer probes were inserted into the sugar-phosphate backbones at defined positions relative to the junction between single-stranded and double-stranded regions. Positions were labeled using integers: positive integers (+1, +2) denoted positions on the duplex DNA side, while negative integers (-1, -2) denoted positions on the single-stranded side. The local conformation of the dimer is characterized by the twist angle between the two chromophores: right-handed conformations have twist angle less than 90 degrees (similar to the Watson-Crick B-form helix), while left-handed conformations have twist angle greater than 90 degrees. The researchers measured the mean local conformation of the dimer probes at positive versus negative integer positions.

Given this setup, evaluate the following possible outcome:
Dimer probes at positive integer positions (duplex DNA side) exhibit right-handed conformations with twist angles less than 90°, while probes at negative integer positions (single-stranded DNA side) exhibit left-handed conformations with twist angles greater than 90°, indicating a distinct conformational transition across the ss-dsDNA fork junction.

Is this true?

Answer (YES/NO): YES